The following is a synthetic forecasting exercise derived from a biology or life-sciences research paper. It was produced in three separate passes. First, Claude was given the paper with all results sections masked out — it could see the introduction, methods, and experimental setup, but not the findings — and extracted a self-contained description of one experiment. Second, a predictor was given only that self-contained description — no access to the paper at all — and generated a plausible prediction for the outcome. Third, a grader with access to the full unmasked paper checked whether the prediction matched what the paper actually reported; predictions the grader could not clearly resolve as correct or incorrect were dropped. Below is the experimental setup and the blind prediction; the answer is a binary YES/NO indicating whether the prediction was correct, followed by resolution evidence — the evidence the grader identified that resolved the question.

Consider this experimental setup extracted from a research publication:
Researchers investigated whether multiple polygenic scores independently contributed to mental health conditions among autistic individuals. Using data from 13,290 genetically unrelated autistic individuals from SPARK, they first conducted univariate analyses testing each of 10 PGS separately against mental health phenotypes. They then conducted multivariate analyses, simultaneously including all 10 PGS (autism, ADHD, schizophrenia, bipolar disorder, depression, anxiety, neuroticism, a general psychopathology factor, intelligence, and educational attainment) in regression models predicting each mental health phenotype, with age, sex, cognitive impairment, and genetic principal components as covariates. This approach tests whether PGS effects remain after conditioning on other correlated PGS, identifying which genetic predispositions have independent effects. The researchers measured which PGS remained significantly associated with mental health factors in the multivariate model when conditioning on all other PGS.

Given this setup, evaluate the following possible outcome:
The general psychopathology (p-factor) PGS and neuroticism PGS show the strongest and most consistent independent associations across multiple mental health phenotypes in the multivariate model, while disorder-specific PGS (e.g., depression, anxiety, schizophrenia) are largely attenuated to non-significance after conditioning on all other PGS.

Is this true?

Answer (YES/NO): NO